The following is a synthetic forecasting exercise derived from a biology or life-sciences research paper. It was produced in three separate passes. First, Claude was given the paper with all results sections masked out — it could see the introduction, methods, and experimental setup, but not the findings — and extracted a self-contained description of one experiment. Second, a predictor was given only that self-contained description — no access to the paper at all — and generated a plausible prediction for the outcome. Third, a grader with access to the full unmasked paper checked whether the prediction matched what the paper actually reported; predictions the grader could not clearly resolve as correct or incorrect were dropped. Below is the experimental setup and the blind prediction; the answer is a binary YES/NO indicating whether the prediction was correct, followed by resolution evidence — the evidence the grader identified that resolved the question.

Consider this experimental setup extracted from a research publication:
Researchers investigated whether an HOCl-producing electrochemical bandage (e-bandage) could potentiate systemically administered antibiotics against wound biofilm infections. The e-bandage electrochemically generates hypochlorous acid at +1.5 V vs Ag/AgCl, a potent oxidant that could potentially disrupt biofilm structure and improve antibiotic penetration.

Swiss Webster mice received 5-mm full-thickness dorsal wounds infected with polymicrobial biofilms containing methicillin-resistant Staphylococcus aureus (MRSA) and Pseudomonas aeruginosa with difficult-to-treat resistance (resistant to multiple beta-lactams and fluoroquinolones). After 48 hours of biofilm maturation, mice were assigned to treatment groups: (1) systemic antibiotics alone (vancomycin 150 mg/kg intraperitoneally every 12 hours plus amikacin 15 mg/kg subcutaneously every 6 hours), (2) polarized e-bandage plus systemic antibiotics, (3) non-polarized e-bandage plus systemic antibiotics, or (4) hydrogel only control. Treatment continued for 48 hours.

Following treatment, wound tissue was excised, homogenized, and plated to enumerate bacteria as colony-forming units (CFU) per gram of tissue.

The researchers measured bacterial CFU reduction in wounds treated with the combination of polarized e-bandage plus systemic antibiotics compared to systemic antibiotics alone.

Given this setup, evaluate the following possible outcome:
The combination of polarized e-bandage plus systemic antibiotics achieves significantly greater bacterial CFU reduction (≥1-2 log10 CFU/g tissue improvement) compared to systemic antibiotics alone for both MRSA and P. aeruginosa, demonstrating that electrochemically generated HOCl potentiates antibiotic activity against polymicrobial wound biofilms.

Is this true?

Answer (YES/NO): NO